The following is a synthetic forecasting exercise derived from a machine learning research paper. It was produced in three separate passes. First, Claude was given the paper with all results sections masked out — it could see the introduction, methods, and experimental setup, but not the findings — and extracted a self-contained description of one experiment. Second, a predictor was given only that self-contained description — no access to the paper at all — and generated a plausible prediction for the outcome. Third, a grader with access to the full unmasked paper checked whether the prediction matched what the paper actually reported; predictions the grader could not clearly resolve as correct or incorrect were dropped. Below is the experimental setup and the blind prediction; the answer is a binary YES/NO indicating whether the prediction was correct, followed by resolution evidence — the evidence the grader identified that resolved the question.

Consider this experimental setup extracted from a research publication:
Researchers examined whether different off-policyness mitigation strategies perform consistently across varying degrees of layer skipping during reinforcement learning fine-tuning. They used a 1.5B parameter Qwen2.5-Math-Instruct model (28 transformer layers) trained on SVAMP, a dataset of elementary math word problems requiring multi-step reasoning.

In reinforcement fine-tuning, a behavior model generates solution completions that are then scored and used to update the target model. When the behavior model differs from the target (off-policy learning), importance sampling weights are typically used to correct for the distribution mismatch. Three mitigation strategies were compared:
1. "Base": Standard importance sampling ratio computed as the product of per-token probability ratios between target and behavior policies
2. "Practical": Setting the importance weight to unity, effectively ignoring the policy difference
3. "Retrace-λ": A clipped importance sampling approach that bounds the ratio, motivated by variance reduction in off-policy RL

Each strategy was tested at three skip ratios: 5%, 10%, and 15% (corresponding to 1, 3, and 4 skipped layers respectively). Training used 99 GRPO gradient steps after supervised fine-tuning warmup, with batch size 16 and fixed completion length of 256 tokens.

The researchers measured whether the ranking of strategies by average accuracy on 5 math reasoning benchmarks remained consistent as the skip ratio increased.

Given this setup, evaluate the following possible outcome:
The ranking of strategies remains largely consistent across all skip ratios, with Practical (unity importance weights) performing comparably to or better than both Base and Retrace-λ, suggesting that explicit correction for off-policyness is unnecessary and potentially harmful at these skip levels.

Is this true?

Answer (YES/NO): NO